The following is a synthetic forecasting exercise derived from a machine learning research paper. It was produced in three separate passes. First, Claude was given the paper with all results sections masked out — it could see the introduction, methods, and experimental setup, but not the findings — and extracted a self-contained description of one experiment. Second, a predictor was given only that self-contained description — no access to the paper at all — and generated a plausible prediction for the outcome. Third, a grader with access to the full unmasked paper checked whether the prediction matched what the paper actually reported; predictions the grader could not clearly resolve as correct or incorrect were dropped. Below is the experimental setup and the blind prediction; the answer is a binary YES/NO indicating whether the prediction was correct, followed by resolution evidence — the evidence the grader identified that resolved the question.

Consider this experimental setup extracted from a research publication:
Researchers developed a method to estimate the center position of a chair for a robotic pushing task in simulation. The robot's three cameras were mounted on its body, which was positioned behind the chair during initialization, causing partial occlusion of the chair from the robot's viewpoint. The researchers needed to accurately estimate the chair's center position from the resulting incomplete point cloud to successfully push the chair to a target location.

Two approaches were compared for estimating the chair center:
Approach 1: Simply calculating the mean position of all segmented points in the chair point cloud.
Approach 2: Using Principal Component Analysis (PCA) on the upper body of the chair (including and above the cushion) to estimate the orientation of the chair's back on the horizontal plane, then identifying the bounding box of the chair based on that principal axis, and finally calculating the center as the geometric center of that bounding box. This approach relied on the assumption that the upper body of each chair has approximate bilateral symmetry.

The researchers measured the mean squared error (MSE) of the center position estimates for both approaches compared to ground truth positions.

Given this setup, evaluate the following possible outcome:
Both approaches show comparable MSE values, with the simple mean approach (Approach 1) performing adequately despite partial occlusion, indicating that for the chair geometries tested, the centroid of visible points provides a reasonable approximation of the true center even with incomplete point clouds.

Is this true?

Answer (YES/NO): NO